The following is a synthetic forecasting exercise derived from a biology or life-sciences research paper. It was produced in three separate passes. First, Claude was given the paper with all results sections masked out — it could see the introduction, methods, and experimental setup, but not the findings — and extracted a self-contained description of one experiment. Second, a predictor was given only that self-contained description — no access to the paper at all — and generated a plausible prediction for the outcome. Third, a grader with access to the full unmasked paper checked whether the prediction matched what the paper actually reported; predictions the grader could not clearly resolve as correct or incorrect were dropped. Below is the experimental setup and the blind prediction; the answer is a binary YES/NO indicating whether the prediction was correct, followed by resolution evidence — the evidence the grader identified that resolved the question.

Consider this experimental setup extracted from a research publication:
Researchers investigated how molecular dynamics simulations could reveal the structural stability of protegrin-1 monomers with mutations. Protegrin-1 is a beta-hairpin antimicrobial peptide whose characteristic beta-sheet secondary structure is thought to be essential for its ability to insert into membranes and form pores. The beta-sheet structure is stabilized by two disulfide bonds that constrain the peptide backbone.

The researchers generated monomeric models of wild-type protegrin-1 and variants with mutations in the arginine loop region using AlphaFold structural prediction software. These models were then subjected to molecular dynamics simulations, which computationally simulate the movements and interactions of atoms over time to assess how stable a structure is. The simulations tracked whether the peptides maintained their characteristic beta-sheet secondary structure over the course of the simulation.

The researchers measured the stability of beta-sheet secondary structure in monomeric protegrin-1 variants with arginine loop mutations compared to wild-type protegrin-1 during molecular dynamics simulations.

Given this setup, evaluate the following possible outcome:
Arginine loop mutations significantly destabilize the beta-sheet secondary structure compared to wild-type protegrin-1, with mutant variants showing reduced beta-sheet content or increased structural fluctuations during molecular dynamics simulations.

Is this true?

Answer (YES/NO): NO